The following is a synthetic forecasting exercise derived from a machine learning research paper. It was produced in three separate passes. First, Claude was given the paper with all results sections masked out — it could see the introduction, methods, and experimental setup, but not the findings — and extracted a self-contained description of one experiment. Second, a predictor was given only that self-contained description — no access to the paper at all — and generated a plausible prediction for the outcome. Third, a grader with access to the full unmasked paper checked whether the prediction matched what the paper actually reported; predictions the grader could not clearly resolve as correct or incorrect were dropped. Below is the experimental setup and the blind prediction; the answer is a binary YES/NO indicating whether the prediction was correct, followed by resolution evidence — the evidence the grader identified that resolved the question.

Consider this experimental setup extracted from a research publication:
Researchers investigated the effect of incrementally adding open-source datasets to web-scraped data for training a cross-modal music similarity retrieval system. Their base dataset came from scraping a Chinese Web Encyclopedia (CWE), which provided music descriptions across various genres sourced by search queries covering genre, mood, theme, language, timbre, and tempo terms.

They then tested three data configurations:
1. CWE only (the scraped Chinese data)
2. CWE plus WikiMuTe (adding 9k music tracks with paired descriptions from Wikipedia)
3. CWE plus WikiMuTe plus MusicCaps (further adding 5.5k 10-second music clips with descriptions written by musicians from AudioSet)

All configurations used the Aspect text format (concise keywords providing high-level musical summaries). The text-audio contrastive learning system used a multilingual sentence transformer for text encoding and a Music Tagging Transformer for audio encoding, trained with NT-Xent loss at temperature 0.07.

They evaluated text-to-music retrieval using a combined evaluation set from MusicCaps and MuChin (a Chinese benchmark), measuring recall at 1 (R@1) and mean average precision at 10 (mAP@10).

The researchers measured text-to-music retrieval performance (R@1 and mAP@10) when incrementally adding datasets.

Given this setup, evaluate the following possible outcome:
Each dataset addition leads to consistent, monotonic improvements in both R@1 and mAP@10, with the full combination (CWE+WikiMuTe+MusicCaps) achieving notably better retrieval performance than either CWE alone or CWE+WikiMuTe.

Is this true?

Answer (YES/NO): YES